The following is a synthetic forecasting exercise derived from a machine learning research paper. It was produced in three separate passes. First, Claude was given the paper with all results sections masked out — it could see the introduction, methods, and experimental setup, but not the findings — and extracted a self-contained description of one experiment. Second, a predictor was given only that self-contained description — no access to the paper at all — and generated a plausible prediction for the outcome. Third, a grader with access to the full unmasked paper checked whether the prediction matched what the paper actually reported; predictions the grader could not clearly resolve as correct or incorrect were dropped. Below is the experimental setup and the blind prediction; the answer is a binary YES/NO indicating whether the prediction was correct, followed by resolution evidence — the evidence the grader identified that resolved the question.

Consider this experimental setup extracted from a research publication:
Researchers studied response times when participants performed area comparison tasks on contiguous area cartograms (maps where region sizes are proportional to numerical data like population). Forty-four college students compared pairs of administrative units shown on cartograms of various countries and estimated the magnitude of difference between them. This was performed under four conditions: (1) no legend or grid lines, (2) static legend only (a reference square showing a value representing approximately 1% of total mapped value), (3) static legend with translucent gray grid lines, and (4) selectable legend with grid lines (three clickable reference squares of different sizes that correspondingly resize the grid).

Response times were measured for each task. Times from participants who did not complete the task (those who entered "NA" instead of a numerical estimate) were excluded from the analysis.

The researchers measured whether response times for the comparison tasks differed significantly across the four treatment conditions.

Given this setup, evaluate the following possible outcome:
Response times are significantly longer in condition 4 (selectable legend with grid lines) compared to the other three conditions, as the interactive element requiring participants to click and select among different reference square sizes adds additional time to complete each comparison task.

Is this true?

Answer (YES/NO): NO